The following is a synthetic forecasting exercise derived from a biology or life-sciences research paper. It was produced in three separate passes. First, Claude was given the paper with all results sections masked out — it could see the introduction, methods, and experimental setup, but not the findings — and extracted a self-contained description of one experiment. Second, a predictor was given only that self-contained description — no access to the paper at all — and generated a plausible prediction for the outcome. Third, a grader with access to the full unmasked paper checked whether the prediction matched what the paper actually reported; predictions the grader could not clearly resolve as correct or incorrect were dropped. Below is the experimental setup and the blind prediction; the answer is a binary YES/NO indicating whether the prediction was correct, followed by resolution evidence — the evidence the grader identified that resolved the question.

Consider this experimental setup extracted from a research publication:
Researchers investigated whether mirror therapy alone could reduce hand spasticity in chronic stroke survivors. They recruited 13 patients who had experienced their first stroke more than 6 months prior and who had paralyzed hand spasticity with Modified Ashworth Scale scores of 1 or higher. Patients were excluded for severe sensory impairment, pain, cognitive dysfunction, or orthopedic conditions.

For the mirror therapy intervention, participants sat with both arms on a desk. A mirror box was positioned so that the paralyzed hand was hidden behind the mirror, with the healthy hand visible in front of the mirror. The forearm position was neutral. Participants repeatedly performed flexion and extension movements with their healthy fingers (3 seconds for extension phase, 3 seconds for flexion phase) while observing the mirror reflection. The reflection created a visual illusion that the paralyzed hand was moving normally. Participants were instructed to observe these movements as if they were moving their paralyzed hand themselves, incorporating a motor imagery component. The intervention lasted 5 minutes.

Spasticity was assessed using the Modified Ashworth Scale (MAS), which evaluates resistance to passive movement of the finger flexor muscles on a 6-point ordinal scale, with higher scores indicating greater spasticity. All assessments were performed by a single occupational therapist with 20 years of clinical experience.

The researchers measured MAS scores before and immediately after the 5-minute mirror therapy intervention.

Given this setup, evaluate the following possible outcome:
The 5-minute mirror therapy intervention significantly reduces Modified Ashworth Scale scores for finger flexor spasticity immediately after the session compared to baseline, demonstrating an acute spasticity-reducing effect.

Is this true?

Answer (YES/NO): NO